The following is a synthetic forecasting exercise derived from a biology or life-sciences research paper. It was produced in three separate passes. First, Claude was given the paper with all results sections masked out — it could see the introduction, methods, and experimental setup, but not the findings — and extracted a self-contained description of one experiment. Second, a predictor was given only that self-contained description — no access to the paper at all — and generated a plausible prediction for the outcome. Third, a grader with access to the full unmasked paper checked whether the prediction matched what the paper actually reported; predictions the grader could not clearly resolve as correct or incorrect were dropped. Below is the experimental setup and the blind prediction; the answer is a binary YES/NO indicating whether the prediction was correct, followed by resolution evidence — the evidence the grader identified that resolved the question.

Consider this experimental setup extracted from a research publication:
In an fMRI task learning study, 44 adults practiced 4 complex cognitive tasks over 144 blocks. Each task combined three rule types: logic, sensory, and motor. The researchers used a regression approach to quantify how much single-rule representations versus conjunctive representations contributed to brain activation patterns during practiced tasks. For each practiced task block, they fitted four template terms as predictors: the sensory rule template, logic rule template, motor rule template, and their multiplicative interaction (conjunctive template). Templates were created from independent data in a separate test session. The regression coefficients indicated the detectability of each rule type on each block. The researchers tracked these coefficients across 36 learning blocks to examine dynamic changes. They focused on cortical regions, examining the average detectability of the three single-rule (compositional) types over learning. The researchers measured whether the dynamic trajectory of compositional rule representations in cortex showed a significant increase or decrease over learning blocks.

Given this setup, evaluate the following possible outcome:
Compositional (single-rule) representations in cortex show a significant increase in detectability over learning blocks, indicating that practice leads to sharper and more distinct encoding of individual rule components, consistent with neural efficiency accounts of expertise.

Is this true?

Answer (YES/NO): NO